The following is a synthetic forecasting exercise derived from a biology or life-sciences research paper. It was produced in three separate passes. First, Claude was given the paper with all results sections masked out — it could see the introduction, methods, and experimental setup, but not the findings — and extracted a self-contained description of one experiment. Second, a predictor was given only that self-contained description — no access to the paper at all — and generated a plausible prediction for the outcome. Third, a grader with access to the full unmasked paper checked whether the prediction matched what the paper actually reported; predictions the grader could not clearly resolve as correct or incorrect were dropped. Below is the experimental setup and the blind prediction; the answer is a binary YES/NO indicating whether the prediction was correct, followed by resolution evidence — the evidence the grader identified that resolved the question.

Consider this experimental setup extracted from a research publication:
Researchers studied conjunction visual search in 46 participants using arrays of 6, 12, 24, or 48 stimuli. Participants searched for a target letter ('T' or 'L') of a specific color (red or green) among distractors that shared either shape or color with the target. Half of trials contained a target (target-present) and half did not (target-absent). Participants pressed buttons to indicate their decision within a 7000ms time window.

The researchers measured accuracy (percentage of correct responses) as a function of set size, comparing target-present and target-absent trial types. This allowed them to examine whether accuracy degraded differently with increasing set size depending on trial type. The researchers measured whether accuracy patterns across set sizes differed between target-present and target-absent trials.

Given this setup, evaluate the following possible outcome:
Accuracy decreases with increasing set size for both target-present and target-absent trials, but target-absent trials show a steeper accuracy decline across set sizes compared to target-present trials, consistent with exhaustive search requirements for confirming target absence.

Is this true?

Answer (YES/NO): NO